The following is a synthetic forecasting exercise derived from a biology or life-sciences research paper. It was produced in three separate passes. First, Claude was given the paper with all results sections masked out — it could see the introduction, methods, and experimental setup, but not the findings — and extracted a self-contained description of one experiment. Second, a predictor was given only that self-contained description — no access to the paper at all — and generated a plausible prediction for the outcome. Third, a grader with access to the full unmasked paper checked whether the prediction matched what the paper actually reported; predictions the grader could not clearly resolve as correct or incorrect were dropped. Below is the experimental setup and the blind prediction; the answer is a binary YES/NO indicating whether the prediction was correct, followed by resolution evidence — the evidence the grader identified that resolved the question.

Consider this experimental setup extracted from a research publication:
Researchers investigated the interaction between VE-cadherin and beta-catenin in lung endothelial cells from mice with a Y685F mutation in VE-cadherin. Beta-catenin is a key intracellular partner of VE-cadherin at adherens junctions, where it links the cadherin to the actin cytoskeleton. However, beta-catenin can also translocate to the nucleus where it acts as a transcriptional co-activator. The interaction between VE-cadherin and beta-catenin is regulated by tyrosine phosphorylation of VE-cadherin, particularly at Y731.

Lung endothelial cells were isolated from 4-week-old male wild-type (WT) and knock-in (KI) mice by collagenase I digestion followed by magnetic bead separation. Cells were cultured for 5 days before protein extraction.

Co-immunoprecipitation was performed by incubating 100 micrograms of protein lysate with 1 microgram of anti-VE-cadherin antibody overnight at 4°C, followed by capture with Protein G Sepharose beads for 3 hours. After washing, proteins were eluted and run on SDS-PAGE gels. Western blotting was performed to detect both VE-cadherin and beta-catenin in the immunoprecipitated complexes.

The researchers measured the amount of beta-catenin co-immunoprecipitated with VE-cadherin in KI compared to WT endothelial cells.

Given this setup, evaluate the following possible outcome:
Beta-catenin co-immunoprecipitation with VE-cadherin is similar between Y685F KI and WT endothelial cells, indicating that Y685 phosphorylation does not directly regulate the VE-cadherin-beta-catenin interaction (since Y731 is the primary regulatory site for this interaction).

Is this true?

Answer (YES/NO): NO